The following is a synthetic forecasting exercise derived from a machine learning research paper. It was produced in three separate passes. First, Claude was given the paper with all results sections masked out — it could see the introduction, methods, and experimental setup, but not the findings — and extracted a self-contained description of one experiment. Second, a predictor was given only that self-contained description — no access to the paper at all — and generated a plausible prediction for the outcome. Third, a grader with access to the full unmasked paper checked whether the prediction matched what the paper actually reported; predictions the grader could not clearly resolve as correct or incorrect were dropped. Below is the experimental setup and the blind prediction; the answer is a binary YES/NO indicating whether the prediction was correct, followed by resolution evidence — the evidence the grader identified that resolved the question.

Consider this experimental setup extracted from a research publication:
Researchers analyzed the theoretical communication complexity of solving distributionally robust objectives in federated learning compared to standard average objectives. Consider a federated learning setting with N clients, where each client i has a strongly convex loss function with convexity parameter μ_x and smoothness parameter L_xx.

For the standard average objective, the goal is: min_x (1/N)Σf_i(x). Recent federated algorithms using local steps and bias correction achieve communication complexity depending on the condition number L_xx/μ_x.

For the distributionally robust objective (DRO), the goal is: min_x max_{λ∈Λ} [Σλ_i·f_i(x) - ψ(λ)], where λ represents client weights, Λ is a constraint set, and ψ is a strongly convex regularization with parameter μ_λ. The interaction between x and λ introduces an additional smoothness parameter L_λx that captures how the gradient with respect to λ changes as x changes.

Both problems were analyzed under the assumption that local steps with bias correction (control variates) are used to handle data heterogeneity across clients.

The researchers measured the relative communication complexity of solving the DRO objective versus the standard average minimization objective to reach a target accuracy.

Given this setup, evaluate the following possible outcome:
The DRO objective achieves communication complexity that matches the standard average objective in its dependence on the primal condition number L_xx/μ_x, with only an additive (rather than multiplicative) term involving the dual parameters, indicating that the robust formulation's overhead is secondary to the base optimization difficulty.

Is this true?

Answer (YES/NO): NO